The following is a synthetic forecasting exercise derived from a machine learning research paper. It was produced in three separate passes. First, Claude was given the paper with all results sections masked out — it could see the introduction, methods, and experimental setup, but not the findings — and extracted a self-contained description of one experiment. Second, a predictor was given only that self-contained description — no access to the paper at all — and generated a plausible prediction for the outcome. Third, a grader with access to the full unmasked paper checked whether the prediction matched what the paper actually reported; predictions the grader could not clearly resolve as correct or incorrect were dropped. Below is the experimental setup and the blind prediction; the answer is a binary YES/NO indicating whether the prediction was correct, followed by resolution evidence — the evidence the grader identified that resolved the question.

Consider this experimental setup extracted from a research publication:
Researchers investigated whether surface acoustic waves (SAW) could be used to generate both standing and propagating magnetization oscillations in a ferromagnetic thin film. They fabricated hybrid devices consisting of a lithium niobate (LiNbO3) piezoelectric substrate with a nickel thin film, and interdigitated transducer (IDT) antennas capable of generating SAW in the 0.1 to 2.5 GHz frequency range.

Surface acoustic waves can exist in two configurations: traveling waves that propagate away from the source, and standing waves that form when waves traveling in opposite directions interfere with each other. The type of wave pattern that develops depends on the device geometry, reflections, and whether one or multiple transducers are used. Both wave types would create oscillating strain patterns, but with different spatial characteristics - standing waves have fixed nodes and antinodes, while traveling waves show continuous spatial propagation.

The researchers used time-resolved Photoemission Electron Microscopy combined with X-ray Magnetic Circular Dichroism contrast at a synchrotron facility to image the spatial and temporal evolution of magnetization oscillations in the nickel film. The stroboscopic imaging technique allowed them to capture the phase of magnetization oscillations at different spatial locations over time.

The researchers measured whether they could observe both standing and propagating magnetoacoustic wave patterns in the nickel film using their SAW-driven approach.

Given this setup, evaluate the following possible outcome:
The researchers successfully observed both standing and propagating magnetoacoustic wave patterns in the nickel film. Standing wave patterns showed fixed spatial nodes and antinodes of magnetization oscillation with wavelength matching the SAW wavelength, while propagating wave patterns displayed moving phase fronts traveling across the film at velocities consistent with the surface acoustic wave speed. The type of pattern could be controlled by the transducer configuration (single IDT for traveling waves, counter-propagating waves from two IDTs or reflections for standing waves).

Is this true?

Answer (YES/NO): YES